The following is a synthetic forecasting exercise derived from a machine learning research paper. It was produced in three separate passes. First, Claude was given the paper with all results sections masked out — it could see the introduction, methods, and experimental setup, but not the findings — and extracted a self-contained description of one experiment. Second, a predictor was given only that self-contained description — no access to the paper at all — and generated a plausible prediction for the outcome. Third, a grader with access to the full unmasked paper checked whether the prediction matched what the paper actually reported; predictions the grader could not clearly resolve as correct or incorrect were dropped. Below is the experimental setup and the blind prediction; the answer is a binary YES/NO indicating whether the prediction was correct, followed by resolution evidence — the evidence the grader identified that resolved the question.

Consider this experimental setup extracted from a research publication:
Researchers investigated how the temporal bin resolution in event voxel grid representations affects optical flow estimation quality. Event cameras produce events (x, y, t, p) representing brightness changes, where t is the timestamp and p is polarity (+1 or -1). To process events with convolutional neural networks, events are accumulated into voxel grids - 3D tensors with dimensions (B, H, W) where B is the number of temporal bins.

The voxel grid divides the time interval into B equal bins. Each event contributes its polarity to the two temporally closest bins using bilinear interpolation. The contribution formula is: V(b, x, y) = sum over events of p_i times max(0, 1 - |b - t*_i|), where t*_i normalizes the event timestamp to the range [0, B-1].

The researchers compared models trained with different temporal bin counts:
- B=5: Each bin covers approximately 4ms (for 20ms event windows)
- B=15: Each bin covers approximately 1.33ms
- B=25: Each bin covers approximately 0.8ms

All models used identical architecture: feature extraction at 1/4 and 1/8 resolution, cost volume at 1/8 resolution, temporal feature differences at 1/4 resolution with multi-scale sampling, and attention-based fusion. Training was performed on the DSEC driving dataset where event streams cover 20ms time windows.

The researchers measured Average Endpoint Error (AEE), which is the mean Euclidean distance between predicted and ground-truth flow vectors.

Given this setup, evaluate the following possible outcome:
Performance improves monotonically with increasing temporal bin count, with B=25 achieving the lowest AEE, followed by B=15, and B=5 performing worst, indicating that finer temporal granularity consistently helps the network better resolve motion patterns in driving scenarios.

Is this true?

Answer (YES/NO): NO